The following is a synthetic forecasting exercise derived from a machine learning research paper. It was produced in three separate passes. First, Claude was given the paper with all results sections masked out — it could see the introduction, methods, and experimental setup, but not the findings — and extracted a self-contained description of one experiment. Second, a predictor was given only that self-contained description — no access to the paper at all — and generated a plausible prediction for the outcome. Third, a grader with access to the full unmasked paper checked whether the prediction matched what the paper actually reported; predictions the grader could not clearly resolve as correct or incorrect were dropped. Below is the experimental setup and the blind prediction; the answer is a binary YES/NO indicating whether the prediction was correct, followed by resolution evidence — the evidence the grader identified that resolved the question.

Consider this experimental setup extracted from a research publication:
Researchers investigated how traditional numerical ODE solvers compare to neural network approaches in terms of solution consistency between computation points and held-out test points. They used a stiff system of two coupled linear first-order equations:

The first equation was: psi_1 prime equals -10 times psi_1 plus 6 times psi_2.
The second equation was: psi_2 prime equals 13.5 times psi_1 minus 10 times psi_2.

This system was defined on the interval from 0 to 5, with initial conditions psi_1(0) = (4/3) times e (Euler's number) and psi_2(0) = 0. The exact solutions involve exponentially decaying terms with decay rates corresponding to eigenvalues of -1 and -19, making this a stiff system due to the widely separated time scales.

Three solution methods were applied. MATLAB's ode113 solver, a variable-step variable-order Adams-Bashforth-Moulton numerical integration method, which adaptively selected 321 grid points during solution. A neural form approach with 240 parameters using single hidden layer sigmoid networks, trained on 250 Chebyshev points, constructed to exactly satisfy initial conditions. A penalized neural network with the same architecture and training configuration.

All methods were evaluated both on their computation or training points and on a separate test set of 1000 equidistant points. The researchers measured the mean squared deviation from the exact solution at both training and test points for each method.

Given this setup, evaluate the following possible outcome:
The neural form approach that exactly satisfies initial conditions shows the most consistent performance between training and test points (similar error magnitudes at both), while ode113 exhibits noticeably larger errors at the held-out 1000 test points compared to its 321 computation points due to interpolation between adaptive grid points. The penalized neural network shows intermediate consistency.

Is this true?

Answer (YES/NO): NO